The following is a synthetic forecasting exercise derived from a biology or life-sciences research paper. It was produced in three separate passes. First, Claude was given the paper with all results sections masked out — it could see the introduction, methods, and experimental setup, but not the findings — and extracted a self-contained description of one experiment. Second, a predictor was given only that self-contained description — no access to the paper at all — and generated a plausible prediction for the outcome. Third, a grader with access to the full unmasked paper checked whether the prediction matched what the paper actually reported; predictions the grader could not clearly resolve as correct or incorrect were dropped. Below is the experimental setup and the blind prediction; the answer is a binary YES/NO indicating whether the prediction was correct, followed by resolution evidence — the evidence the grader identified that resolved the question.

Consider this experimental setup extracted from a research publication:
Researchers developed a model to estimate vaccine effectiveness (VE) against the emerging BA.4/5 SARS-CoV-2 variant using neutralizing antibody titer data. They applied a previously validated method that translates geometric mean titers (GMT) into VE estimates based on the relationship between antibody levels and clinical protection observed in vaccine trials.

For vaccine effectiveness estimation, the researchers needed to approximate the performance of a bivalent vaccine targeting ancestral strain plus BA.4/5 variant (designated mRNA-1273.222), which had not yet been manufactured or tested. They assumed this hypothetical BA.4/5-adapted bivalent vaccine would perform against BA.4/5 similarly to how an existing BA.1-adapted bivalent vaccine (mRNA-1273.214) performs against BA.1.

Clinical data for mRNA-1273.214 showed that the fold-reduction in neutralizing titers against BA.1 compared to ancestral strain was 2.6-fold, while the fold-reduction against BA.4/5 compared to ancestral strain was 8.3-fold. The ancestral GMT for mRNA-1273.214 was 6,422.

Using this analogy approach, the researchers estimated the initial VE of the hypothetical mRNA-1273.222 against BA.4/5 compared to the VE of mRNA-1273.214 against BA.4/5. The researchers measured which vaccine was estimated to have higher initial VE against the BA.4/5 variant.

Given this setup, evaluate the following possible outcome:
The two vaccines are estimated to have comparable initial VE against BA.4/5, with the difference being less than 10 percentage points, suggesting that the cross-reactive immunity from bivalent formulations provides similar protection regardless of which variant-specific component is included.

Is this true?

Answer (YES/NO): NO